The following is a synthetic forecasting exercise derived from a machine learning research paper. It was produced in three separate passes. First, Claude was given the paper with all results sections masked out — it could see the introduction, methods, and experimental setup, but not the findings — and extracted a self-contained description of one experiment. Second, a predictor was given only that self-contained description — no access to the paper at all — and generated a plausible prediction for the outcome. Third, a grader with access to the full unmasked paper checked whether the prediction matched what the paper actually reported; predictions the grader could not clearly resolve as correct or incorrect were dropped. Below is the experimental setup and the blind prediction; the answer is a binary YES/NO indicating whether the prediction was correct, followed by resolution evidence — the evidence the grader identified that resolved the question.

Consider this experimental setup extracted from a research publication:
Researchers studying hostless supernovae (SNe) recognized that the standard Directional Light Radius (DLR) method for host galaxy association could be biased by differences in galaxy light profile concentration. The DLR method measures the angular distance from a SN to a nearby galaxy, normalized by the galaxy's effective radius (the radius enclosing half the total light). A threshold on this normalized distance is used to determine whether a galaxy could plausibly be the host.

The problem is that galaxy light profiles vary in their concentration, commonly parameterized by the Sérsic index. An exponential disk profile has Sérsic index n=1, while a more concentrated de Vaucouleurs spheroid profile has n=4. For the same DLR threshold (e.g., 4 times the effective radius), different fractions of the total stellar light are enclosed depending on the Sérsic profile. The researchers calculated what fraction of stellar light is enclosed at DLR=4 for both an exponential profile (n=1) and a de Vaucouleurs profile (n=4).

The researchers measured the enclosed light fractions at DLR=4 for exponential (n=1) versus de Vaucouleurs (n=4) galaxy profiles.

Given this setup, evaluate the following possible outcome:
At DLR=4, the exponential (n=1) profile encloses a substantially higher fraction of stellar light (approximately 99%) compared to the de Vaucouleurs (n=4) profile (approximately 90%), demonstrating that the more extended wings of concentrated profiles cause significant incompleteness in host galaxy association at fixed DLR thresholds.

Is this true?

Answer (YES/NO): NO